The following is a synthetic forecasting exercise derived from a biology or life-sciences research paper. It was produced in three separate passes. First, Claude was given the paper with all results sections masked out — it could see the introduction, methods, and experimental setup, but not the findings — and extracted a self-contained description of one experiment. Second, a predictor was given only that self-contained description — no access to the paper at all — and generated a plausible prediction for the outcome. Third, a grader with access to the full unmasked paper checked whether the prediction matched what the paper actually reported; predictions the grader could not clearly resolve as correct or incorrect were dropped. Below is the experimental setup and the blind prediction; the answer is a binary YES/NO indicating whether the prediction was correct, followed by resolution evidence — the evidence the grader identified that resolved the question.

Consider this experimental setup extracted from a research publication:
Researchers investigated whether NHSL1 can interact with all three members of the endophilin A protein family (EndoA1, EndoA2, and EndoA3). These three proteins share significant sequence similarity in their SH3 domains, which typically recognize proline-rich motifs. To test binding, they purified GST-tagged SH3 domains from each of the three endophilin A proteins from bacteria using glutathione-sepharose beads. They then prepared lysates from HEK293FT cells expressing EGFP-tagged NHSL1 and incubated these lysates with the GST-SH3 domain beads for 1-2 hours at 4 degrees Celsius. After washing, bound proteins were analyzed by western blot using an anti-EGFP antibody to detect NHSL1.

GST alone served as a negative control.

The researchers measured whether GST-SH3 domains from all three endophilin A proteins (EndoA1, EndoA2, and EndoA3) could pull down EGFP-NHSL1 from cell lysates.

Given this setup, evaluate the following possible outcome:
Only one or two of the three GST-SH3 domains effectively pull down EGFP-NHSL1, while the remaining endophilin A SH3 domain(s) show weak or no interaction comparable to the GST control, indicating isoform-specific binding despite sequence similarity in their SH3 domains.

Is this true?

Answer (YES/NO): NO